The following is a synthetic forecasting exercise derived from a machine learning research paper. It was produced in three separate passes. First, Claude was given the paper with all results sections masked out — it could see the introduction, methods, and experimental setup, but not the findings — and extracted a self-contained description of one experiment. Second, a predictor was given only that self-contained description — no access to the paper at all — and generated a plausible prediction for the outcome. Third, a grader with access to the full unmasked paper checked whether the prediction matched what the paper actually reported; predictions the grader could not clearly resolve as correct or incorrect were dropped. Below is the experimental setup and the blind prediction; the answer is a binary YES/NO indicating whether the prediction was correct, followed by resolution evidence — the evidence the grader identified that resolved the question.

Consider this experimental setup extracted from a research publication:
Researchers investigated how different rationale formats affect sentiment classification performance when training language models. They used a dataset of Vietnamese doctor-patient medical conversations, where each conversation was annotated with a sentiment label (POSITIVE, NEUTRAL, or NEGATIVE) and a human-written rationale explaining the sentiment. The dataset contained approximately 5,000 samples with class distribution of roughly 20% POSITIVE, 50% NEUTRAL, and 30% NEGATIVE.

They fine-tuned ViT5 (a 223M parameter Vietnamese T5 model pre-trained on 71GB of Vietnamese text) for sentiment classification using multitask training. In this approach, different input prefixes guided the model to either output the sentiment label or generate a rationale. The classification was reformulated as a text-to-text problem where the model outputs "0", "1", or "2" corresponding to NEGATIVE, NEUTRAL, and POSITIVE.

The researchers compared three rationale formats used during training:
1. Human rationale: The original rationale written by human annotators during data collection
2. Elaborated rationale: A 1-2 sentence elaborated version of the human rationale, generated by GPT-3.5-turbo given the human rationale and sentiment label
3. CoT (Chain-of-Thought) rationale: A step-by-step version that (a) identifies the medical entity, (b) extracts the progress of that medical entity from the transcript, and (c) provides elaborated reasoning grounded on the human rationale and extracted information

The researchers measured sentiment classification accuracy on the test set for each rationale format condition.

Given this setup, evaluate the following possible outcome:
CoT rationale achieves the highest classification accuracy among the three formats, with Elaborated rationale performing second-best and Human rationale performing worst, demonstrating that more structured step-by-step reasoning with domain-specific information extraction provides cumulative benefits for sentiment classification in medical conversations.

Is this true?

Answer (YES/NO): NO